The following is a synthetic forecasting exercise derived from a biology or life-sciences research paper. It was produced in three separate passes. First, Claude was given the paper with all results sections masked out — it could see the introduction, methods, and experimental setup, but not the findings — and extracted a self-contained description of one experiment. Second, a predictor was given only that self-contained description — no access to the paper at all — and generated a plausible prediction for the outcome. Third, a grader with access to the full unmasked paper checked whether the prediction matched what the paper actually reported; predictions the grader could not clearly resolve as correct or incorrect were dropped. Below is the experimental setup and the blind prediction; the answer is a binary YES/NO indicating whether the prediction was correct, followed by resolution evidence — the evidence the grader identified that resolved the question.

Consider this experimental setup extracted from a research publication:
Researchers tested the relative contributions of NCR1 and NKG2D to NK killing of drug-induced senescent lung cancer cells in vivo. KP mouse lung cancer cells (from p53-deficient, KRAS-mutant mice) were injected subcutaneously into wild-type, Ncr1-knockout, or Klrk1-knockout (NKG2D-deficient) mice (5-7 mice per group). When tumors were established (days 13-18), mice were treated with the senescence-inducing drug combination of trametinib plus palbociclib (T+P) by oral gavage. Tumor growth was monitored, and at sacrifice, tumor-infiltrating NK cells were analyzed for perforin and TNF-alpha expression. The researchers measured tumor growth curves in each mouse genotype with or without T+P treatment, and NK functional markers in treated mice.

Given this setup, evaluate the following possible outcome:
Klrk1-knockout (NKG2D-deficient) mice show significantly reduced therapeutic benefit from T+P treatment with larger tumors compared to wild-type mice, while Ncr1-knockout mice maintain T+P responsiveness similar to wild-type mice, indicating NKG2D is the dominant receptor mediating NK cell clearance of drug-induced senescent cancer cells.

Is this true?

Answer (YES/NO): NO